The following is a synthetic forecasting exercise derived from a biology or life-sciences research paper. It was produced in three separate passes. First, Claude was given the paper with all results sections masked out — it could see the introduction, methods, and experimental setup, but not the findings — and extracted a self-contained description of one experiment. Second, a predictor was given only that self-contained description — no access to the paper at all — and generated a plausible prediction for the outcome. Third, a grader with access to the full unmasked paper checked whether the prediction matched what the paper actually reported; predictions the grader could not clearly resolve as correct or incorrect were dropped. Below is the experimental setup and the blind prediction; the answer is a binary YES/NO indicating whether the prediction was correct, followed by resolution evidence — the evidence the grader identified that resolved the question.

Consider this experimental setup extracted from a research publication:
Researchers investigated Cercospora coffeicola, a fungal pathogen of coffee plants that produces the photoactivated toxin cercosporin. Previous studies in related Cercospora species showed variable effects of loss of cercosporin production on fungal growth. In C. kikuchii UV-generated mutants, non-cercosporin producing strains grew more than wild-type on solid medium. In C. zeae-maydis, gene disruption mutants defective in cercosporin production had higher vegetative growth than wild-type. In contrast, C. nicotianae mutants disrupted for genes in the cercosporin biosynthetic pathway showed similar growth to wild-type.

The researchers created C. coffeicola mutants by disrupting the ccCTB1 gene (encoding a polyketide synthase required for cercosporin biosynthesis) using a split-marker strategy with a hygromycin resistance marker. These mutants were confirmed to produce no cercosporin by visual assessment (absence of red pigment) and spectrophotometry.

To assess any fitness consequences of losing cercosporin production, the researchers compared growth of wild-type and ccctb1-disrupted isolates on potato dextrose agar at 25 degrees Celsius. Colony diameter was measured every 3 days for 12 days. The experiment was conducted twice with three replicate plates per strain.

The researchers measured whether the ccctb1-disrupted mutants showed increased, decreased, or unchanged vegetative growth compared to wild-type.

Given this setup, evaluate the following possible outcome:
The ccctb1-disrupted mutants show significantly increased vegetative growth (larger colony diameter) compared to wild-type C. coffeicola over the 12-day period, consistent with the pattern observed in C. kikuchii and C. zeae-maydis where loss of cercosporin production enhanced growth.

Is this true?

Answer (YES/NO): NO